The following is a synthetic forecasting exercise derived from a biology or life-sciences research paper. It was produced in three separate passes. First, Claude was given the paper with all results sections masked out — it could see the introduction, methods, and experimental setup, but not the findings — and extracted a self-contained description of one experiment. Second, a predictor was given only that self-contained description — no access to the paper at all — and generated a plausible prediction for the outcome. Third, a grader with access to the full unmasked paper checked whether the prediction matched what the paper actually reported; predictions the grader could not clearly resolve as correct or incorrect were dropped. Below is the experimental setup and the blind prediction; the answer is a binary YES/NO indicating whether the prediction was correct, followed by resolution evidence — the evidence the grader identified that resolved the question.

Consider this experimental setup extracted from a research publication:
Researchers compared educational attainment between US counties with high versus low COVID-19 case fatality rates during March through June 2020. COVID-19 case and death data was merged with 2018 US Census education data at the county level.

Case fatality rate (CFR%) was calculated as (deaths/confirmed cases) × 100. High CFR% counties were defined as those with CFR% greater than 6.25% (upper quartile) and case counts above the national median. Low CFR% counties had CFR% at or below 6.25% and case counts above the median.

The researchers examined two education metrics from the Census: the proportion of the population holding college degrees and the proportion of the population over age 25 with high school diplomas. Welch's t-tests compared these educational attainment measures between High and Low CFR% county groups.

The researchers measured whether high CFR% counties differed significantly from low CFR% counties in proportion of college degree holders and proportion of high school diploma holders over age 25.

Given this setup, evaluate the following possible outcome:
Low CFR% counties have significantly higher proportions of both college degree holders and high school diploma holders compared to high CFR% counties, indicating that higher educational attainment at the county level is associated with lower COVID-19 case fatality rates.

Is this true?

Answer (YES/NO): NO